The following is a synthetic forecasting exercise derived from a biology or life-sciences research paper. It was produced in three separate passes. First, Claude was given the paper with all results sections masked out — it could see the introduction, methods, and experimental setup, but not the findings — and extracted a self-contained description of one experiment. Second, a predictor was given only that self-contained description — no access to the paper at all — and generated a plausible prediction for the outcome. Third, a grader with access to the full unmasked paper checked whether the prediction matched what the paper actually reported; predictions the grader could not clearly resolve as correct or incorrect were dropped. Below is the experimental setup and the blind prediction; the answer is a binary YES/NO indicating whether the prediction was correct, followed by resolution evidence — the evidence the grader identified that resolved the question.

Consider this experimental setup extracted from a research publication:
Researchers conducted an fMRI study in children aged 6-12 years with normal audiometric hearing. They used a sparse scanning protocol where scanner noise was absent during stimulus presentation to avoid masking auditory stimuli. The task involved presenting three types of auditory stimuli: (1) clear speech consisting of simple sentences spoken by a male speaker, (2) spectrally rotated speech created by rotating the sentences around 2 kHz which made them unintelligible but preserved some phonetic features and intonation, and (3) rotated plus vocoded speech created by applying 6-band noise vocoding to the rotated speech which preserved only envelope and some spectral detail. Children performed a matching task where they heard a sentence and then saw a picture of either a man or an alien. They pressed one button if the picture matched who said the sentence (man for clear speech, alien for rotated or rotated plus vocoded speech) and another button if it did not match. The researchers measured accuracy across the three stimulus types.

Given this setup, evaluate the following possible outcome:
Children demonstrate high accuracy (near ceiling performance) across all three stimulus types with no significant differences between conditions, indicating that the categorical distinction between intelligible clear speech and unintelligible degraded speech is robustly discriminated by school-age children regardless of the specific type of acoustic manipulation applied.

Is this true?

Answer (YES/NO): YES